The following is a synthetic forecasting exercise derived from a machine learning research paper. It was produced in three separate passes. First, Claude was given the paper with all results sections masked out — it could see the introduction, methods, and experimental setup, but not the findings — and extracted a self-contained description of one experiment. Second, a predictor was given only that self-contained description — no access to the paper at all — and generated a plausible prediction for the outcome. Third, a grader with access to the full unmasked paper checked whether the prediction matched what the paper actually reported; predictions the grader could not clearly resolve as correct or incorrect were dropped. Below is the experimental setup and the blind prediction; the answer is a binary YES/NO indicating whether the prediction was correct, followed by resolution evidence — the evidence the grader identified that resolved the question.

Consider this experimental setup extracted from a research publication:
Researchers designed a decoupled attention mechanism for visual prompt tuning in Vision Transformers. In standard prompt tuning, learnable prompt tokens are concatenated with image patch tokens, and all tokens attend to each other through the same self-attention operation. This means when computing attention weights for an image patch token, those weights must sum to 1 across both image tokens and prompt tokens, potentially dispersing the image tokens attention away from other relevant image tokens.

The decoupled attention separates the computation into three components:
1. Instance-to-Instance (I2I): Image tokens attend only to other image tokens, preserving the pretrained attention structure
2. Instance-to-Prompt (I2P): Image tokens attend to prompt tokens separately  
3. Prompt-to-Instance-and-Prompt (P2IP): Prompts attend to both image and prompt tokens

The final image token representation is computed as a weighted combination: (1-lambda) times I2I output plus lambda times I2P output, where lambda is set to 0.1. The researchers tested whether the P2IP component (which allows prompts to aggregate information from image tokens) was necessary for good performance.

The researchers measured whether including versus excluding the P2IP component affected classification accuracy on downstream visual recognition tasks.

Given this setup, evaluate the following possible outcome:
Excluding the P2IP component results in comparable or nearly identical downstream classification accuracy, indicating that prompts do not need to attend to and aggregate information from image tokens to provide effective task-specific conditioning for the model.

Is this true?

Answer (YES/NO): YES